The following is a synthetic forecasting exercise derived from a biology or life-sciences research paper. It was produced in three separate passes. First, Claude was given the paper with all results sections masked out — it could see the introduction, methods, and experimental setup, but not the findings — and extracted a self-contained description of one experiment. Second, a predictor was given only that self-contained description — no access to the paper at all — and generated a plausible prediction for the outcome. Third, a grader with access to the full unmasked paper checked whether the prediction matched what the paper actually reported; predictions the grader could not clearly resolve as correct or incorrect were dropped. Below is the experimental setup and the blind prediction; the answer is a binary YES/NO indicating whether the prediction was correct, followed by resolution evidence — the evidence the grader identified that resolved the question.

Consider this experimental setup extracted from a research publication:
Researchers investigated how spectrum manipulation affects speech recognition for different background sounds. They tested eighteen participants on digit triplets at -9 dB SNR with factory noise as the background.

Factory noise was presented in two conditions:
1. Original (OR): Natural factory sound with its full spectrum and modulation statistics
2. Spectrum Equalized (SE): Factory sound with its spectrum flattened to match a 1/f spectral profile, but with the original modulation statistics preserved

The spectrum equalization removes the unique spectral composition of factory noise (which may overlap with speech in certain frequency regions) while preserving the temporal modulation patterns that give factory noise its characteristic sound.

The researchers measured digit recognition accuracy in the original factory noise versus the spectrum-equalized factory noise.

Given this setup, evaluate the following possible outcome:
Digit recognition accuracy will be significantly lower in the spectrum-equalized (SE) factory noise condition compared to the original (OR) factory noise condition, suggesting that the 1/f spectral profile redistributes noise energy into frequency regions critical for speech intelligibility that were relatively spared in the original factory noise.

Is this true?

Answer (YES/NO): NO